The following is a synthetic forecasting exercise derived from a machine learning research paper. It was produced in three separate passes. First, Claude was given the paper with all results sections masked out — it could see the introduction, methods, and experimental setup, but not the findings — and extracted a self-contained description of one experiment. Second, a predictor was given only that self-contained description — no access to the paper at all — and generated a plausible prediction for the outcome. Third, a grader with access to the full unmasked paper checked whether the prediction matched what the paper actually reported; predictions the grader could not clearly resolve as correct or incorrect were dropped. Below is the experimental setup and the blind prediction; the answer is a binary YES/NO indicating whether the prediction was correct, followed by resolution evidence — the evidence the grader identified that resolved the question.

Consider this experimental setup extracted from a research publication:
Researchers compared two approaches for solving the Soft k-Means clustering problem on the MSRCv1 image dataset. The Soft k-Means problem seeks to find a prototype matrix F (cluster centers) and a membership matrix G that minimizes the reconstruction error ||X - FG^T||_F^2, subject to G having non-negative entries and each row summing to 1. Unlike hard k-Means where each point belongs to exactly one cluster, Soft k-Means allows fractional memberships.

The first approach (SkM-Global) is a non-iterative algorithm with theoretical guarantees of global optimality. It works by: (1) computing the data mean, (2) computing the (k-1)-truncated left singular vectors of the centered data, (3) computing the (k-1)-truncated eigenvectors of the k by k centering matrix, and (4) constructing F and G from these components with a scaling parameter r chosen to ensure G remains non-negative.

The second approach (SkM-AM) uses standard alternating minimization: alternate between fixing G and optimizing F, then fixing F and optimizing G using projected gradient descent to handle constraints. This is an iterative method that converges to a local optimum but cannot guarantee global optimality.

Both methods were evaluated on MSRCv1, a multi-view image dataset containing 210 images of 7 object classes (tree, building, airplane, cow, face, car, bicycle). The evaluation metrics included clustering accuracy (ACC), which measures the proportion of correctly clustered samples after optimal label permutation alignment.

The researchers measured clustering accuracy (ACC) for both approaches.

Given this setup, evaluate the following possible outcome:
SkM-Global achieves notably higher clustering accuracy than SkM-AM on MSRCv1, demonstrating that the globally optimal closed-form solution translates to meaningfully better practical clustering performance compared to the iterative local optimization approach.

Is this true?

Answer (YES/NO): NO